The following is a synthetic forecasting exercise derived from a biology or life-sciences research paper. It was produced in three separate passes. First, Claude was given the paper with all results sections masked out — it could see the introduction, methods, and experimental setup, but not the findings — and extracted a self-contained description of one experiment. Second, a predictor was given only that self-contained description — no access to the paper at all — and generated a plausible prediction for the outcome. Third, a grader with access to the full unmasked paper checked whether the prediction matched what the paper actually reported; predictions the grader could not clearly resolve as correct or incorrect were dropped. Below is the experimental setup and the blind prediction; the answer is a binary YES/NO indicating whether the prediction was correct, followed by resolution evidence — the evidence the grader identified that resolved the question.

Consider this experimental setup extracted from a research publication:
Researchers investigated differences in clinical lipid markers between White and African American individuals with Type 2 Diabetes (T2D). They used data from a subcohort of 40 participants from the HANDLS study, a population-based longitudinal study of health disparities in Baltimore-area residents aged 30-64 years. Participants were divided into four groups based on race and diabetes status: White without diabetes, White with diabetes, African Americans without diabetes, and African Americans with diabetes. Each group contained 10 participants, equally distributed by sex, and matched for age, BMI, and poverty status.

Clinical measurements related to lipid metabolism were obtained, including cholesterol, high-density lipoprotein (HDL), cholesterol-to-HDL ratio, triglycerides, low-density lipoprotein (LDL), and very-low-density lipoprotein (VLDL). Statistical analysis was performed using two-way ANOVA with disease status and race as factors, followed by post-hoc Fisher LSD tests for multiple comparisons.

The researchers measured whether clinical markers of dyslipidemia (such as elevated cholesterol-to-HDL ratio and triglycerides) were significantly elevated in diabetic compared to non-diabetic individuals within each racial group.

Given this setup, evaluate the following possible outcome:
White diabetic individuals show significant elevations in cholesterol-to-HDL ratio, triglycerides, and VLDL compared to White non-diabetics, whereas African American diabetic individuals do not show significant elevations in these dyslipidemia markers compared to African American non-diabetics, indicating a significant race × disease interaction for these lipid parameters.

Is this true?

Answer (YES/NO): NO